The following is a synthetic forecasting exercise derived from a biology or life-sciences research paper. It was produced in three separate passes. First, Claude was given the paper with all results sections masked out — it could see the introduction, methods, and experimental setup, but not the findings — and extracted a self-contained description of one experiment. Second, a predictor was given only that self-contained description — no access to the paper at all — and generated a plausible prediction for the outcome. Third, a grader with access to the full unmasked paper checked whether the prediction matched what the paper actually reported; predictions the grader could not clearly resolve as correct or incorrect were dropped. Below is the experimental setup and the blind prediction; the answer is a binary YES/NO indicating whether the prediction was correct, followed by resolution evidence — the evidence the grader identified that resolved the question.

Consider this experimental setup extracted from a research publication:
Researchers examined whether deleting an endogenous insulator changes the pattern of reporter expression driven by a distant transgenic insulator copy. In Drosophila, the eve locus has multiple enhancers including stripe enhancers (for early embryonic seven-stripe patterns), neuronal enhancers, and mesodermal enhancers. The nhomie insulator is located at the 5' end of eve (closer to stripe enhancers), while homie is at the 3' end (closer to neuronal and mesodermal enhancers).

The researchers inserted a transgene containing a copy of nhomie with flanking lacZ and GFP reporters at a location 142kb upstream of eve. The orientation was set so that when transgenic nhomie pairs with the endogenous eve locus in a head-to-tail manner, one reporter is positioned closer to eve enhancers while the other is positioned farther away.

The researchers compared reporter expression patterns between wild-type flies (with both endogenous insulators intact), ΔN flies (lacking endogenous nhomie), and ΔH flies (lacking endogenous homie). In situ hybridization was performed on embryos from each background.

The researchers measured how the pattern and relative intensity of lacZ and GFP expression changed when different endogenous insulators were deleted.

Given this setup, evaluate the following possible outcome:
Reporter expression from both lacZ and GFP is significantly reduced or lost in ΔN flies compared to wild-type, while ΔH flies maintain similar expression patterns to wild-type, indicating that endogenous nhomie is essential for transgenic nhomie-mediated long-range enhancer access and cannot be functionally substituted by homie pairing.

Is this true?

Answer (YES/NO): NO